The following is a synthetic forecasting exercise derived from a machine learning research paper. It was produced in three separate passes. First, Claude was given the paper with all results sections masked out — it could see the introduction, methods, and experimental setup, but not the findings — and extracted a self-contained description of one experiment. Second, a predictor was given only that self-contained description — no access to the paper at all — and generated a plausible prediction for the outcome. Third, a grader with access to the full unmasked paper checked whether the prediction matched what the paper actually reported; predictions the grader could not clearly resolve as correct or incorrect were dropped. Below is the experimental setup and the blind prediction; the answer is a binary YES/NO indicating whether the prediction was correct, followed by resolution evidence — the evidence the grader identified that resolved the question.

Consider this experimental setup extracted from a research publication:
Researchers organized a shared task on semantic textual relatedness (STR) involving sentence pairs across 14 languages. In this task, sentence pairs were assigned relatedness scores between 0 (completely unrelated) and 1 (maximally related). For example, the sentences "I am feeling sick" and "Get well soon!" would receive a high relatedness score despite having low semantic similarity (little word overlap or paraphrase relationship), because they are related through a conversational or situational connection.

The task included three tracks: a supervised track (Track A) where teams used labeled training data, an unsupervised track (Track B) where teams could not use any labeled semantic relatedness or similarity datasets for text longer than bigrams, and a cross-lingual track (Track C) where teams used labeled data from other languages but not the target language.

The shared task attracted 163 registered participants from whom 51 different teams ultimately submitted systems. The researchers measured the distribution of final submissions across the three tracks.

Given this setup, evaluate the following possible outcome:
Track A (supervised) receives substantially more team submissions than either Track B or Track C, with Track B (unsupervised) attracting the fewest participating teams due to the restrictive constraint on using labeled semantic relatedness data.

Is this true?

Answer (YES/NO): YES